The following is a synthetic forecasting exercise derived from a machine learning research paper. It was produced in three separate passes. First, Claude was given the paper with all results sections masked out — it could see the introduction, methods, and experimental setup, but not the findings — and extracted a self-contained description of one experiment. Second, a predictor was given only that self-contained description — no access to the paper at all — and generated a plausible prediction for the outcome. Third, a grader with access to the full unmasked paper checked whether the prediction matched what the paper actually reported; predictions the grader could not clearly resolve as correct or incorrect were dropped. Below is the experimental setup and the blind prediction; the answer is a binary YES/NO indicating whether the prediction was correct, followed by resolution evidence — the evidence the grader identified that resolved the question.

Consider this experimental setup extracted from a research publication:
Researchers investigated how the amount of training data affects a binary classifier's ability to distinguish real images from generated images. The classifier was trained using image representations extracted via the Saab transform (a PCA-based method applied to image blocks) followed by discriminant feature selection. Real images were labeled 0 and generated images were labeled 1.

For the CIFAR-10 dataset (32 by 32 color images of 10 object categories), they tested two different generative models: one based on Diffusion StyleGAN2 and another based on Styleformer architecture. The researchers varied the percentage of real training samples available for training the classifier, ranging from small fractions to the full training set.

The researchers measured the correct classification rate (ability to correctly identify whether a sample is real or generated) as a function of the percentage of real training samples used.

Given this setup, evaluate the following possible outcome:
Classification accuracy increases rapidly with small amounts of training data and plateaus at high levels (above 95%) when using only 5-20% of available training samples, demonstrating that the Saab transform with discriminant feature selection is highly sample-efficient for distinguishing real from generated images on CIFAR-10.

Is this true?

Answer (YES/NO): NO